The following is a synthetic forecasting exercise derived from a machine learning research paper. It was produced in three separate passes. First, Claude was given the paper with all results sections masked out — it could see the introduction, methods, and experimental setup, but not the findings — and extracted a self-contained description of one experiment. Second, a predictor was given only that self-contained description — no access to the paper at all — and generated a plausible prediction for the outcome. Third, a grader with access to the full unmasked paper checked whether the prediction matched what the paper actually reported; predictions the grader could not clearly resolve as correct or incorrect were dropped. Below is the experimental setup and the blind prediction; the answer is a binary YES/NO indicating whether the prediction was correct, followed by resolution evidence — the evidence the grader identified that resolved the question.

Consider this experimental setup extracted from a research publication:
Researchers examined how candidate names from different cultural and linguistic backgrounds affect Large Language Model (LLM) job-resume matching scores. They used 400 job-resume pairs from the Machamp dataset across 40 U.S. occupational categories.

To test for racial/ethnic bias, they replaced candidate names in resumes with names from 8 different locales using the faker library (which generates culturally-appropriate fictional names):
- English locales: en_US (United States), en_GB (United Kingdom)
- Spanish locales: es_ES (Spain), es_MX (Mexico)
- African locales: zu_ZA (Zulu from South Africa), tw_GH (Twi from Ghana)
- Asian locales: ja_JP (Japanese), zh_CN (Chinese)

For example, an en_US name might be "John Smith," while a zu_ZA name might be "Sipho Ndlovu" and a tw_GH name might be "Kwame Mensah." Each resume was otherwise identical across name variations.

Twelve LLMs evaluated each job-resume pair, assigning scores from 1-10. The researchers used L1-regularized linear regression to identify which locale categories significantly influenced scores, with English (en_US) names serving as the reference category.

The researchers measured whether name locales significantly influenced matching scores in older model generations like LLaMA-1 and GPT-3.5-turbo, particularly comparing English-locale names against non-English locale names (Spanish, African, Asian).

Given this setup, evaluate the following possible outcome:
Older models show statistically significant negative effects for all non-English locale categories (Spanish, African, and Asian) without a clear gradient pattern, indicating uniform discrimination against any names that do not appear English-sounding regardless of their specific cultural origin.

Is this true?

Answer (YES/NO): NO